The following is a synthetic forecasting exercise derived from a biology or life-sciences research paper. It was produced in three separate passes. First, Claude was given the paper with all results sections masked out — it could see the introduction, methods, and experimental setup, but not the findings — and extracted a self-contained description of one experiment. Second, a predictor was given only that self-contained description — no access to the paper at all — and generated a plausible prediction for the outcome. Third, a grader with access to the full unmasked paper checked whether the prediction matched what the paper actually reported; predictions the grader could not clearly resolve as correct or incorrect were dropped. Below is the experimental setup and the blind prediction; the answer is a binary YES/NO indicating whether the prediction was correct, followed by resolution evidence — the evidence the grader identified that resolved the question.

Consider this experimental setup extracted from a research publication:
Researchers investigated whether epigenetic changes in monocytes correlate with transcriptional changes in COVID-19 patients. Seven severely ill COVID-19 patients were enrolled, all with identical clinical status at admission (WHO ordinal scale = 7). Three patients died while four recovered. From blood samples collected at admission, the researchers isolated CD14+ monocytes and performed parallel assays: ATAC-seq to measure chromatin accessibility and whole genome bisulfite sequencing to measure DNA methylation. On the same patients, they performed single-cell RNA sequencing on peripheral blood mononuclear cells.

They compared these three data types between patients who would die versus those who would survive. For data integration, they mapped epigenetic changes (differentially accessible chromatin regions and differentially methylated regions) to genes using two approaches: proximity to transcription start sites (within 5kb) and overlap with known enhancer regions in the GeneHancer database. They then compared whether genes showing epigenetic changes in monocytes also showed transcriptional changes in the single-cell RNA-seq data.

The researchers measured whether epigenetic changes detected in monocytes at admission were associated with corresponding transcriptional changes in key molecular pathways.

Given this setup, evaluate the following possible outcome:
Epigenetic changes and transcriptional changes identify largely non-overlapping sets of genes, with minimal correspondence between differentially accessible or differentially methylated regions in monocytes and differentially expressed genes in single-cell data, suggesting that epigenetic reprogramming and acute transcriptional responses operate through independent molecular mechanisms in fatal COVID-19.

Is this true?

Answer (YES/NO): NO